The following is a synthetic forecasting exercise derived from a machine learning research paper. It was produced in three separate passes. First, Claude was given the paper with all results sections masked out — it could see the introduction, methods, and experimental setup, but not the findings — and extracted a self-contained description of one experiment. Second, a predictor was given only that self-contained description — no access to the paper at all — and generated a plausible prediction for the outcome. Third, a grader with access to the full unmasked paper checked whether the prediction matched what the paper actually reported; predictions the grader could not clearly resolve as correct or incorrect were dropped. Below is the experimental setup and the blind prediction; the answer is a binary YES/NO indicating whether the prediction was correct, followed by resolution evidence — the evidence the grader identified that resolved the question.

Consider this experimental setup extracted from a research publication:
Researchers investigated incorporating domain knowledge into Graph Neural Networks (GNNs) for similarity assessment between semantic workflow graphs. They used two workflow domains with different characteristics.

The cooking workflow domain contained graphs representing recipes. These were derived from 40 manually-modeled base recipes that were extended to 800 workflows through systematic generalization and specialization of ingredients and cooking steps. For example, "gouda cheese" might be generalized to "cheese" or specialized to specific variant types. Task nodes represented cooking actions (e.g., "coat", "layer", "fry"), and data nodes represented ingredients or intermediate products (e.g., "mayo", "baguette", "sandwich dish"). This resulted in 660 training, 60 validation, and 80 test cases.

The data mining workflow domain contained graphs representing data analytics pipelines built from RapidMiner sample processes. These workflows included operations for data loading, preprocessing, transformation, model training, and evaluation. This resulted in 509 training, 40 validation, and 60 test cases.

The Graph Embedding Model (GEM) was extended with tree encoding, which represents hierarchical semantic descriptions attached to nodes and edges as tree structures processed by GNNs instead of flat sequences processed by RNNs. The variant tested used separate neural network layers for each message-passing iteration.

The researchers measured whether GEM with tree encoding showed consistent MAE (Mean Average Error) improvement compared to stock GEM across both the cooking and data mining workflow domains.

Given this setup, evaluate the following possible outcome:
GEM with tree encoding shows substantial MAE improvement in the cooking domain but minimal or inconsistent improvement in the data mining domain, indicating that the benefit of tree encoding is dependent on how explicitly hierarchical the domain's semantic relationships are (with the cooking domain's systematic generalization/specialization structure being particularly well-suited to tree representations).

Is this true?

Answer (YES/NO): NO